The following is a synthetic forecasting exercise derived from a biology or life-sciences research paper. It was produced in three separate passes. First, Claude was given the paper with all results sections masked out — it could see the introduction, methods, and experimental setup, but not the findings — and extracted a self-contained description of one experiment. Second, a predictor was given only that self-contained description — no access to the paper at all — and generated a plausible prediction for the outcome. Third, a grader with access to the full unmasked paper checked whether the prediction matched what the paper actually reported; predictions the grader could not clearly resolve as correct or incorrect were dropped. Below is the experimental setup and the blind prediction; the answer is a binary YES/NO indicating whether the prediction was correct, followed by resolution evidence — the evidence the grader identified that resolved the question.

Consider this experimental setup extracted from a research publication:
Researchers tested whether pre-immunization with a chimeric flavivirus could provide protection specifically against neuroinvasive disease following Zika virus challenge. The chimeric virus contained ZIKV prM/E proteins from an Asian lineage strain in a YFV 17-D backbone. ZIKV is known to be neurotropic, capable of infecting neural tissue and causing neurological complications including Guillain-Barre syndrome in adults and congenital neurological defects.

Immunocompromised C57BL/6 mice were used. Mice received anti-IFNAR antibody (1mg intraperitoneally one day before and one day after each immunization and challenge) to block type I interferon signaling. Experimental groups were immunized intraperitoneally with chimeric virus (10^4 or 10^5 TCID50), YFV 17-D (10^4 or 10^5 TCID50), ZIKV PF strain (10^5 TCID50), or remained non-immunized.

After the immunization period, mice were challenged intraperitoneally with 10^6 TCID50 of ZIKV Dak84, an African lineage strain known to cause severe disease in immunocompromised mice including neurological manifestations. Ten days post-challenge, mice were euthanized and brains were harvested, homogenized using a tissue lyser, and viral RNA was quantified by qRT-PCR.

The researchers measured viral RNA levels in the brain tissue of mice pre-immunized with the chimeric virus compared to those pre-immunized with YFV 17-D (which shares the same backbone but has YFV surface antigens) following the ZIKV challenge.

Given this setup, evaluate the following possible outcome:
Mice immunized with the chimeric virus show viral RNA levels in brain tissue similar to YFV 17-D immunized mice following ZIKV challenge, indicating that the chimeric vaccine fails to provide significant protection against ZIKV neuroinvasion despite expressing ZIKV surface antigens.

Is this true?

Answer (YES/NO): NO